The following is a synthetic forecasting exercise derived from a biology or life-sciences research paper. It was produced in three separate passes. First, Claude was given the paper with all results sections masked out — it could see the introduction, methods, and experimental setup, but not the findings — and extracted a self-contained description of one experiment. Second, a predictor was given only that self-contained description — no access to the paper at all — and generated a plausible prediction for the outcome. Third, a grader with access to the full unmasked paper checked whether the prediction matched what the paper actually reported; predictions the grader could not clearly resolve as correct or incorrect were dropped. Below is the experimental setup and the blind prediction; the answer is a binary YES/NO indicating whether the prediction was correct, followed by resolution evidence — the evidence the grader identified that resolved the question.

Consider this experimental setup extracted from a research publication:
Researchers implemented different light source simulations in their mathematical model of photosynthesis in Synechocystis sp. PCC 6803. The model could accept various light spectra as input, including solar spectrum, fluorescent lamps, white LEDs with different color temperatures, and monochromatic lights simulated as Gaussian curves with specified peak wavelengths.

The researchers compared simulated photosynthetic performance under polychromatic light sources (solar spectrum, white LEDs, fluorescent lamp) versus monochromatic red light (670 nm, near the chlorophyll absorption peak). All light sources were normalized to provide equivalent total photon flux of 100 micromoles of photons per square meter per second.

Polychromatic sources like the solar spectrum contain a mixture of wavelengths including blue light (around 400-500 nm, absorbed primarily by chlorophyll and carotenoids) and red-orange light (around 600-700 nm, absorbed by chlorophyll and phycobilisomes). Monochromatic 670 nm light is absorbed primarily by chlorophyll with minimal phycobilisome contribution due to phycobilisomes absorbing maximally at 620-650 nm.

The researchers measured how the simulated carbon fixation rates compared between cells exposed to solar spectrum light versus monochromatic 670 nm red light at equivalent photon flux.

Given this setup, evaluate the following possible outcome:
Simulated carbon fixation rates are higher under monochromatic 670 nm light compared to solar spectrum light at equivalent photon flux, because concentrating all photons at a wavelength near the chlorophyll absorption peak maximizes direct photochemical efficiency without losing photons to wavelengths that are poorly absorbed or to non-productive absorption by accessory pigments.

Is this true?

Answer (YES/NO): YES